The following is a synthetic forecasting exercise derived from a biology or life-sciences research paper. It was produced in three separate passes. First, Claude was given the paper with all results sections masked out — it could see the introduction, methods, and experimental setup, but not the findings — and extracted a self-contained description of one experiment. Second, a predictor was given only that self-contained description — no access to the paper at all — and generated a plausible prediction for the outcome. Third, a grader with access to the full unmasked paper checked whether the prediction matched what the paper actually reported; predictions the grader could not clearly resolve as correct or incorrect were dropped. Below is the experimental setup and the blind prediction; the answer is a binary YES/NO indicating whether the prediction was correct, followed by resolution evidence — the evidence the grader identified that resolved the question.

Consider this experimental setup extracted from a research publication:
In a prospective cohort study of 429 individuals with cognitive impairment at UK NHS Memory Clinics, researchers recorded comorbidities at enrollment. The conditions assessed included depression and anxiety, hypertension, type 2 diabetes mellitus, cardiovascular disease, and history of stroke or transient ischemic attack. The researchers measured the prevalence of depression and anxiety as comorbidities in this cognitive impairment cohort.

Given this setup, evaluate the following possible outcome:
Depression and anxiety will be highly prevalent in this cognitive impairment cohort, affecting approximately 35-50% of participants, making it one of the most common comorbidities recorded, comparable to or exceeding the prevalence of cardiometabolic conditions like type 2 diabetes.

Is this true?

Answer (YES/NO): NO